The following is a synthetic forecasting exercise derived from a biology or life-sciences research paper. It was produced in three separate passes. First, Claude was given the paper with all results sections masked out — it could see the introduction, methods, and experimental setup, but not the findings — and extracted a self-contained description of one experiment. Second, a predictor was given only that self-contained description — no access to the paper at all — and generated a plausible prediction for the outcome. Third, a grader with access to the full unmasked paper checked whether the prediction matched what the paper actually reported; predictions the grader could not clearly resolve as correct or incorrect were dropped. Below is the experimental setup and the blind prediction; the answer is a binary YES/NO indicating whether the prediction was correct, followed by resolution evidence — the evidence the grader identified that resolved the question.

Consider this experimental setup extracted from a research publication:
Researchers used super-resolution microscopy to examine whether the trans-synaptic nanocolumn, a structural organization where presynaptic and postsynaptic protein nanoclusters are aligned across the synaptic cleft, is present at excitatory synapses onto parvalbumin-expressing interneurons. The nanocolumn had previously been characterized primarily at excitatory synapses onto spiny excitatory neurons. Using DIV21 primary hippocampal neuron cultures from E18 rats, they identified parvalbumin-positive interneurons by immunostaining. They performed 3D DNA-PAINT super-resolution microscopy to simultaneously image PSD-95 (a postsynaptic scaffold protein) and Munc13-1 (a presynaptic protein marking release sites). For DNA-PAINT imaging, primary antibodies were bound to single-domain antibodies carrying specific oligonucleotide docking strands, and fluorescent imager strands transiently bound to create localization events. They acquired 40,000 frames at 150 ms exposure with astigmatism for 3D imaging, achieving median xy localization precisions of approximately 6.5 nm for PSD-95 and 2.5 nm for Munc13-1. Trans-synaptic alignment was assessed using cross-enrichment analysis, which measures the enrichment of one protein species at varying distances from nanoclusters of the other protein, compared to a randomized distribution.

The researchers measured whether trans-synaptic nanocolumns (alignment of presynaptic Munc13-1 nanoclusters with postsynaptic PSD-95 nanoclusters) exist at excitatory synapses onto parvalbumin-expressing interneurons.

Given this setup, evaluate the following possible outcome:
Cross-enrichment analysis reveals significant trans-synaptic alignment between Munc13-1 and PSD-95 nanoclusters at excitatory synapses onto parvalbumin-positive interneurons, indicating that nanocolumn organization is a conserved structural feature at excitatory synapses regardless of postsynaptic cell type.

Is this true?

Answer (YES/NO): YES